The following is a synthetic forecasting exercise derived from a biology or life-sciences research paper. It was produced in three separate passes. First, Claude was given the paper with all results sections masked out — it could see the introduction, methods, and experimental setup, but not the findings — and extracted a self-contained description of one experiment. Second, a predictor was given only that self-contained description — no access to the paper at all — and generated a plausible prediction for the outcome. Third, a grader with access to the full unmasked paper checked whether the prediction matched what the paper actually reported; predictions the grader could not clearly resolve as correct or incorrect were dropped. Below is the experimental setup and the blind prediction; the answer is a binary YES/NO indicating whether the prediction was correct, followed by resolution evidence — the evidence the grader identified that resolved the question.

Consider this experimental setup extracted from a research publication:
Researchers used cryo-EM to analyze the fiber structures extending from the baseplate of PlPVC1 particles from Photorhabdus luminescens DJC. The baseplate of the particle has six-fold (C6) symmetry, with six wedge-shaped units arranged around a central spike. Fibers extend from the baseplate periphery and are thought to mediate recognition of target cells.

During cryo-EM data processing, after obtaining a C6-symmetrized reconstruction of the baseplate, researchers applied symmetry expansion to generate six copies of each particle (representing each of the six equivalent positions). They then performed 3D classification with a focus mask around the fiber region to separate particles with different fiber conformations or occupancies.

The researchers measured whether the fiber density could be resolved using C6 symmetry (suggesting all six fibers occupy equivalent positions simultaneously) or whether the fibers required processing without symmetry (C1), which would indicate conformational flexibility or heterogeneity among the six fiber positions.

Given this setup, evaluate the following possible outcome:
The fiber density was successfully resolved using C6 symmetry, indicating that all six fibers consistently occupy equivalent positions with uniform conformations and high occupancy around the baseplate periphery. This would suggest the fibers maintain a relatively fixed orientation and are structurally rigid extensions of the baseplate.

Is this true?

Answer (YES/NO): NO